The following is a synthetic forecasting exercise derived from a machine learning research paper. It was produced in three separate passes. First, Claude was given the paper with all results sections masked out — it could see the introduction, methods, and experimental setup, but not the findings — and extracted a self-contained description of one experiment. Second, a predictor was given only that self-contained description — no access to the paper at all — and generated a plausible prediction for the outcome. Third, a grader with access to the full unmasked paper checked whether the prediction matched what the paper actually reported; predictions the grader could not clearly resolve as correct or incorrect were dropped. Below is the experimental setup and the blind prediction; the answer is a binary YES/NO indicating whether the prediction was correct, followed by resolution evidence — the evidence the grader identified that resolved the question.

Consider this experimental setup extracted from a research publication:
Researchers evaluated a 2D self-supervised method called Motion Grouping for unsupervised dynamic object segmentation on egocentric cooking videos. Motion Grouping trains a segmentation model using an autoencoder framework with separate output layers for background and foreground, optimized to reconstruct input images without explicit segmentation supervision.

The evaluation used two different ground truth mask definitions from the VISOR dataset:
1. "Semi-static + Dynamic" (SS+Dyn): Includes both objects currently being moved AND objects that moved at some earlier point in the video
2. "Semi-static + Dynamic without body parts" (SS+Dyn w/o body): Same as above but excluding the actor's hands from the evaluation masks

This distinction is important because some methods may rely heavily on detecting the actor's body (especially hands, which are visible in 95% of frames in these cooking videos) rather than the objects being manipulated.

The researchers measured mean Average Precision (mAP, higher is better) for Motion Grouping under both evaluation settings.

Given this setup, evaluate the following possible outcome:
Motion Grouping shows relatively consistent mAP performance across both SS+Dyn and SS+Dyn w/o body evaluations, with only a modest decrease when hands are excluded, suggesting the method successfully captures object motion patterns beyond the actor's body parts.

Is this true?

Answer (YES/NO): NO